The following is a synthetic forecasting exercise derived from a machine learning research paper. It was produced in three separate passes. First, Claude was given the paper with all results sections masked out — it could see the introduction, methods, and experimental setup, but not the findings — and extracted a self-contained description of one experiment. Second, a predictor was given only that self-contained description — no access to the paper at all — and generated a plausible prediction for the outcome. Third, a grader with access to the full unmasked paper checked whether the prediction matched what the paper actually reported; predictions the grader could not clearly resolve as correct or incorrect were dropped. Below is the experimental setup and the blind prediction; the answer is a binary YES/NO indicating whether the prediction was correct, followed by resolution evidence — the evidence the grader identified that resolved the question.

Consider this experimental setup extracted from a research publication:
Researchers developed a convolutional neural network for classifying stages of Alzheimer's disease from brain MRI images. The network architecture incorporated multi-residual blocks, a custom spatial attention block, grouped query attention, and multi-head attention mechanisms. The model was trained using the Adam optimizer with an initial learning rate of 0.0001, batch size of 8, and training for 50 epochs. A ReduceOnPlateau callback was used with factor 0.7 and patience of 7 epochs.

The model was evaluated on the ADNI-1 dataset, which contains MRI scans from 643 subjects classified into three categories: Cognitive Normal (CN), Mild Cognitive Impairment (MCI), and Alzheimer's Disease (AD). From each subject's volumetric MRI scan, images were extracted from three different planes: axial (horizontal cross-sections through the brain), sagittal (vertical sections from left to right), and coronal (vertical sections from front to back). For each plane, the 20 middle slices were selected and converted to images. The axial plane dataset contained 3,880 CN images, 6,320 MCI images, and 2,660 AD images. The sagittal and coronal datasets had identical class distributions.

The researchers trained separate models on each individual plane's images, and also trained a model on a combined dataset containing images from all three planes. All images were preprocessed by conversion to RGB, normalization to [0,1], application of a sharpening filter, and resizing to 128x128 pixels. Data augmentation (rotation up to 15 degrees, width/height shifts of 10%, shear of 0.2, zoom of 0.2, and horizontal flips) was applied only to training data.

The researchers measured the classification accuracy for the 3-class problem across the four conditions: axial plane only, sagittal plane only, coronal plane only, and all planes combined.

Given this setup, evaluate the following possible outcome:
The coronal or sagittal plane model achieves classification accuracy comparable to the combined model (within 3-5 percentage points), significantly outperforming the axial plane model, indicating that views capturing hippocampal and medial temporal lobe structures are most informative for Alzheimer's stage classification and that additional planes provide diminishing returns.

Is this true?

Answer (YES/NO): NO